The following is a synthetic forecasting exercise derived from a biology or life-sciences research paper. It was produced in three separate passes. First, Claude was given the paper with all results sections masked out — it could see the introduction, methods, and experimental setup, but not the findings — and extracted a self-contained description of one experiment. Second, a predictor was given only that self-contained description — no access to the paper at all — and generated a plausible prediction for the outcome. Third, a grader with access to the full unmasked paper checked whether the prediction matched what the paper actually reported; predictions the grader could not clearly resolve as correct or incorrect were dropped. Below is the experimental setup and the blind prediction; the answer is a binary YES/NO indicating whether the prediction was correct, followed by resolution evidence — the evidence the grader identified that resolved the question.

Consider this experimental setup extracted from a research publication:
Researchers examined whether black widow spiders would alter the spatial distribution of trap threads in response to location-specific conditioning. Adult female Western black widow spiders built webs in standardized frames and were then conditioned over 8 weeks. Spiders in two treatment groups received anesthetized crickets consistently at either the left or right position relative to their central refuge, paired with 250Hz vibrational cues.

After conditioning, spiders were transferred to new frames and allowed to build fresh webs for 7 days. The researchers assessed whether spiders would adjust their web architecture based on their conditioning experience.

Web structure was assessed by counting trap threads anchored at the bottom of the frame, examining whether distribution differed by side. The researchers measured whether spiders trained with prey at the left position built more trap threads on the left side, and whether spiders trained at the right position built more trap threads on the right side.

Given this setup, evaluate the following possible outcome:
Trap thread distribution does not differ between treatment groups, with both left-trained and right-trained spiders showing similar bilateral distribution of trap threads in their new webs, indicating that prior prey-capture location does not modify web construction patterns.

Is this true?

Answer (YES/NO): YES